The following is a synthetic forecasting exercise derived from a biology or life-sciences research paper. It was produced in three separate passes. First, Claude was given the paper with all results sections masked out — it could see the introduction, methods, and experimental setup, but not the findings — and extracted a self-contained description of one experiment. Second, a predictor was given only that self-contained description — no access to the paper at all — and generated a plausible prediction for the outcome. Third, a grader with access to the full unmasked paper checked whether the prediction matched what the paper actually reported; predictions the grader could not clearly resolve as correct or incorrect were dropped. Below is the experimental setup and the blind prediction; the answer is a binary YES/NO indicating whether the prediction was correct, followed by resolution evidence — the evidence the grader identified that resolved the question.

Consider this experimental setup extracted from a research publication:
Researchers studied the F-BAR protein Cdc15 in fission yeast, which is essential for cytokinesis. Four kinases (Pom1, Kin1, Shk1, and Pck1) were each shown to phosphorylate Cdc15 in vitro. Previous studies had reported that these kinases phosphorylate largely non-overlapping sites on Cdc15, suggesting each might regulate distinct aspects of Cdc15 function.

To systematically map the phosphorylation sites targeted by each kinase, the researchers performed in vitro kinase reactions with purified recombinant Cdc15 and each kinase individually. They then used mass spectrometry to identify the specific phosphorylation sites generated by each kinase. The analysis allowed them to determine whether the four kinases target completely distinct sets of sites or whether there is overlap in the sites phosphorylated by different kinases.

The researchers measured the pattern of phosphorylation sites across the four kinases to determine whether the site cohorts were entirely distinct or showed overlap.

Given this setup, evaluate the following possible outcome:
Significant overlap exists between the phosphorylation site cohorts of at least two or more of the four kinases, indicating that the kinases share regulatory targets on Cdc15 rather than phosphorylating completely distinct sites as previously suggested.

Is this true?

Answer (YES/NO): YES